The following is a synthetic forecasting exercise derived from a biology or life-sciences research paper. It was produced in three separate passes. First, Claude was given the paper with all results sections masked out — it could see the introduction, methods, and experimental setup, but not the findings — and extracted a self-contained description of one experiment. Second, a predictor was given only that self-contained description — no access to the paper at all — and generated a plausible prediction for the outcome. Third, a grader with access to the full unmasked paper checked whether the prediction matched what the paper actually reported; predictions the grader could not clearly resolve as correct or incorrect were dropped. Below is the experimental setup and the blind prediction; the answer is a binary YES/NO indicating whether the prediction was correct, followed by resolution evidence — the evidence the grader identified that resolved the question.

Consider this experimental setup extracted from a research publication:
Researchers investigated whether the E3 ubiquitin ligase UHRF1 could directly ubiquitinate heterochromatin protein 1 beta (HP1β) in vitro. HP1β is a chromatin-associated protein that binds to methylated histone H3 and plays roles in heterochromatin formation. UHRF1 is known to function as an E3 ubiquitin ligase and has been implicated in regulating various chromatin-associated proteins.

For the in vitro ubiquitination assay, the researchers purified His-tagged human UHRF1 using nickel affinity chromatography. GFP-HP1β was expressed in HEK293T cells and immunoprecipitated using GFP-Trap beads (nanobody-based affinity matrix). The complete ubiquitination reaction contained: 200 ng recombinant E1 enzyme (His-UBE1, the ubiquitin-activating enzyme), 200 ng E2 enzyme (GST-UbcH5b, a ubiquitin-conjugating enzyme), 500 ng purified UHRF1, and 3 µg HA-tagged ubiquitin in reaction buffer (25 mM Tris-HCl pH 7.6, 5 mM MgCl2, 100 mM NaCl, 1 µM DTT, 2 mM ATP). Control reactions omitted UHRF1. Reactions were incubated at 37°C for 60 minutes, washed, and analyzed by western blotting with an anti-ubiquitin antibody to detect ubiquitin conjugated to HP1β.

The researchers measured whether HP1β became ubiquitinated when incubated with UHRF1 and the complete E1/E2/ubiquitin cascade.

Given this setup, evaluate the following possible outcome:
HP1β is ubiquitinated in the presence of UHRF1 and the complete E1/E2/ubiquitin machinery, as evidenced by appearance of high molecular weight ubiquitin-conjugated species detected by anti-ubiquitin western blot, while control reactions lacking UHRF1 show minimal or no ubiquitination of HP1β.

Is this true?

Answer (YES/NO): YES